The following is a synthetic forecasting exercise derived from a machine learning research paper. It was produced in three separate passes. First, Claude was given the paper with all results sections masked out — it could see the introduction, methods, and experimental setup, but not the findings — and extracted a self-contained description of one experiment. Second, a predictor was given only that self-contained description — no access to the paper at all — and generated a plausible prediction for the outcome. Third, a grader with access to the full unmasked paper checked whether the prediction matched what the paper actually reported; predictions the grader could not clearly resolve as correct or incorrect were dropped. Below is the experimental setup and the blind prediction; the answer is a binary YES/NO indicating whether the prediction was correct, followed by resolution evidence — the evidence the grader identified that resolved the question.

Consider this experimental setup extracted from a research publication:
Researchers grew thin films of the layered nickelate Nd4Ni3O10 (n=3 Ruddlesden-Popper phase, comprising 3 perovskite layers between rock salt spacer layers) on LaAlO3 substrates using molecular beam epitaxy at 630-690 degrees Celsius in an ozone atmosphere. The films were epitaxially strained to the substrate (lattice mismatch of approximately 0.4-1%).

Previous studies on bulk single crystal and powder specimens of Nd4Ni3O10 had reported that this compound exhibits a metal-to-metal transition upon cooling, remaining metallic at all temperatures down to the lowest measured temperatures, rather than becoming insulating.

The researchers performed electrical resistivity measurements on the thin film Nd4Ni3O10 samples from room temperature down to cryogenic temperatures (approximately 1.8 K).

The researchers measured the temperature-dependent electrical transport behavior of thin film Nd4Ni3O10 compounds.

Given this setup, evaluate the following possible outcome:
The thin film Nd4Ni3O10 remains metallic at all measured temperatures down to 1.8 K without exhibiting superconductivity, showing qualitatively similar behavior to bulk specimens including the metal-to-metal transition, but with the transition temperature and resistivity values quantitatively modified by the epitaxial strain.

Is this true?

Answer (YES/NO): NO